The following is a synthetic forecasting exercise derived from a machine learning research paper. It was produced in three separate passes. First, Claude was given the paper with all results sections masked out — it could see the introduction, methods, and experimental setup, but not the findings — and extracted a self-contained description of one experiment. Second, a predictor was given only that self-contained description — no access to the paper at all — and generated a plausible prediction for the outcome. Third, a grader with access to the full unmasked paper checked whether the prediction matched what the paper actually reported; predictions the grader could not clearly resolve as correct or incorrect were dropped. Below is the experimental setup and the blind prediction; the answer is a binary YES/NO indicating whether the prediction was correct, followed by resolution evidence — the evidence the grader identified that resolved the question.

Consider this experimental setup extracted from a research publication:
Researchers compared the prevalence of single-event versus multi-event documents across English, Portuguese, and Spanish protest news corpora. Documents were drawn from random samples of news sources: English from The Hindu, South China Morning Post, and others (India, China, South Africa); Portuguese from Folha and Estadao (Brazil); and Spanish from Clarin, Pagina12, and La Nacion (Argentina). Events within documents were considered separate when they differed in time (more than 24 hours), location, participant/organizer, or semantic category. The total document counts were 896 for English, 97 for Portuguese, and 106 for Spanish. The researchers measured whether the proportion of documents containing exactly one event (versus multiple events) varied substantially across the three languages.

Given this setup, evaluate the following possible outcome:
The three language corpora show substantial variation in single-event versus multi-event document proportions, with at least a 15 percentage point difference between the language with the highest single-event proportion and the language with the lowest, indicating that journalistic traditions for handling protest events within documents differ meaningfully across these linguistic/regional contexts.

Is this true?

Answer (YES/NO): NO